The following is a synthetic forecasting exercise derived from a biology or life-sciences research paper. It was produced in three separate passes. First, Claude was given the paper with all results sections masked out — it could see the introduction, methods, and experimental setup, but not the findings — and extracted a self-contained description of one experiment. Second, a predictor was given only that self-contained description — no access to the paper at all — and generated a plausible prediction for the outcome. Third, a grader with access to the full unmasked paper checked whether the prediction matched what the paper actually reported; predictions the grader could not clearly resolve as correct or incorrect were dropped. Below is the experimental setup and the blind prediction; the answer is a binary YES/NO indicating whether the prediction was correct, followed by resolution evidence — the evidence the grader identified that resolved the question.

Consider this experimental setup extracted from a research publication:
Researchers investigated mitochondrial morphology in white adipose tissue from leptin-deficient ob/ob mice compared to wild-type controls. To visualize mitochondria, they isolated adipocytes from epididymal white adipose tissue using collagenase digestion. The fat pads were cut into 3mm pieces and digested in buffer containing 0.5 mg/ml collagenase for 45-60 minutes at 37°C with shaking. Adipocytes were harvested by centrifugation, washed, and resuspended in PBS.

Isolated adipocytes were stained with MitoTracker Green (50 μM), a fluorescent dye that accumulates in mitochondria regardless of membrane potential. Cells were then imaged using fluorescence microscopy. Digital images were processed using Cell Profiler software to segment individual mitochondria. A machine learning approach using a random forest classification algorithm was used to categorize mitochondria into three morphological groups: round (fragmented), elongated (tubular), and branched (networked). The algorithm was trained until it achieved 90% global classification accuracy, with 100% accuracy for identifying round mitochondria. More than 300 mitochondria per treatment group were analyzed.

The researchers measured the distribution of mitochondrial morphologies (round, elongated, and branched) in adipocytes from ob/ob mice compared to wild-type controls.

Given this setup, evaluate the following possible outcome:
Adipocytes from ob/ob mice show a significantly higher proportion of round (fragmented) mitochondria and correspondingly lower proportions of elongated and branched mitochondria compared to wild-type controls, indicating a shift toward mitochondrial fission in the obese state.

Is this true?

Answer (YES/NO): NO